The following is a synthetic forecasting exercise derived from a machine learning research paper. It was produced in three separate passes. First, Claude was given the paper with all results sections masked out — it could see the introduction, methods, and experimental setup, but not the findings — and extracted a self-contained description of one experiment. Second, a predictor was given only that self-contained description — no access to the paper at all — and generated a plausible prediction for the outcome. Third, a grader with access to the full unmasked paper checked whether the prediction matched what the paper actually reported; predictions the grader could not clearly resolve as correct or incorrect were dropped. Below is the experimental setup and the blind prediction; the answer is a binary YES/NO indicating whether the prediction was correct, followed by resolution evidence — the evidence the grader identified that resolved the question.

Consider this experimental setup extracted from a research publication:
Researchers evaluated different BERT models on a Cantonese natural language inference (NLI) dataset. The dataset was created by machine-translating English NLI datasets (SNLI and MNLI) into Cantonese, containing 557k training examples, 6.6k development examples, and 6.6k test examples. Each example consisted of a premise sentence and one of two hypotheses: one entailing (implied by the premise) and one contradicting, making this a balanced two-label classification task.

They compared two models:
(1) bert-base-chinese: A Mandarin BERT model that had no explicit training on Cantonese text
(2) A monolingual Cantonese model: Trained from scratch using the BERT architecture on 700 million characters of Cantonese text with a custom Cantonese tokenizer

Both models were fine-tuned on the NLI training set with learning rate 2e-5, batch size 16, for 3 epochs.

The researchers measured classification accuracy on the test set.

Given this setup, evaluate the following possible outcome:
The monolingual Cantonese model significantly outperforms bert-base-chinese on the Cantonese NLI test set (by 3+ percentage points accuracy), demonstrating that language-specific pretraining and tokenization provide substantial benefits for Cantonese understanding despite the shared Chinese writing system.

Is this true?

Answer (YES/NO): NO